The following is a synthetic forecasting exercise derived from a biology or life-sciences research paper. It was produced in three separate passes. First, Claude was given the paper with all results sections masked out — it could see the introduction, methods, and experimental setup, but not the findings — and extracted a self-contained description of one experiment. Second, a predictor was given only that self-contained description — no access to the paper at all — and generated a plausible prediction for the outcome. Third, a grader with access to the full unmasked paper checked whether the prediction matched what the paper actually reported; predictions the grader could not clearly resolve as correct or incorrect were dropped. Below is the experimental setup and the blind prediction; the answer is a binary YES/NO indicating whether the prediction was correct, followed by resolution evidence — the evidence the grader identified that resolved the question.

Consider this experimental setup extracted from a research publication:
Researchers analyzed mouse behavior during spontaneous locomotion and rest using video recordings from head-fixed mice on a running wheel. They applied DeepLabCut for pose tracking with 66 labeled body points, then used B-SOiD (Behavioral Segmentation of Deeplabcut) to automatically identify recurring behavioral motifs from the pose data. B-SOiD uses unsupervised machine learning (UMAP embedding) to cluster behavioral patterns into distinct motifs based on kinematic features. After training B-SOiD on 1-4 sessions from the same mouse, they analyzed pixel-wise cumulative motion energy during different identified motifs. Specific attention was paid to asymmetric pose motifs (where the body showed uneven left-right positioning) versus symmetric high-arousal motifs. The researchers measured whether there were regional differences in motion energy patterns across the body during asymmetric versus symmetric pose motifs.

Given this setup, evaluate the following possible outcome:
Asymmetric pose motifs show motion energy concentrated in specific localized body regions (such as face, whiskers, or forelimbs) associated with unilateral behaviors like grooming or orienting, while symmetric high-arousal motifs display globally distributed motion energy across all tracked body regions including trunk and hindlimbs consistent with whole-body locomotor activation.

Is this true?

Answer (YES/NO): NO